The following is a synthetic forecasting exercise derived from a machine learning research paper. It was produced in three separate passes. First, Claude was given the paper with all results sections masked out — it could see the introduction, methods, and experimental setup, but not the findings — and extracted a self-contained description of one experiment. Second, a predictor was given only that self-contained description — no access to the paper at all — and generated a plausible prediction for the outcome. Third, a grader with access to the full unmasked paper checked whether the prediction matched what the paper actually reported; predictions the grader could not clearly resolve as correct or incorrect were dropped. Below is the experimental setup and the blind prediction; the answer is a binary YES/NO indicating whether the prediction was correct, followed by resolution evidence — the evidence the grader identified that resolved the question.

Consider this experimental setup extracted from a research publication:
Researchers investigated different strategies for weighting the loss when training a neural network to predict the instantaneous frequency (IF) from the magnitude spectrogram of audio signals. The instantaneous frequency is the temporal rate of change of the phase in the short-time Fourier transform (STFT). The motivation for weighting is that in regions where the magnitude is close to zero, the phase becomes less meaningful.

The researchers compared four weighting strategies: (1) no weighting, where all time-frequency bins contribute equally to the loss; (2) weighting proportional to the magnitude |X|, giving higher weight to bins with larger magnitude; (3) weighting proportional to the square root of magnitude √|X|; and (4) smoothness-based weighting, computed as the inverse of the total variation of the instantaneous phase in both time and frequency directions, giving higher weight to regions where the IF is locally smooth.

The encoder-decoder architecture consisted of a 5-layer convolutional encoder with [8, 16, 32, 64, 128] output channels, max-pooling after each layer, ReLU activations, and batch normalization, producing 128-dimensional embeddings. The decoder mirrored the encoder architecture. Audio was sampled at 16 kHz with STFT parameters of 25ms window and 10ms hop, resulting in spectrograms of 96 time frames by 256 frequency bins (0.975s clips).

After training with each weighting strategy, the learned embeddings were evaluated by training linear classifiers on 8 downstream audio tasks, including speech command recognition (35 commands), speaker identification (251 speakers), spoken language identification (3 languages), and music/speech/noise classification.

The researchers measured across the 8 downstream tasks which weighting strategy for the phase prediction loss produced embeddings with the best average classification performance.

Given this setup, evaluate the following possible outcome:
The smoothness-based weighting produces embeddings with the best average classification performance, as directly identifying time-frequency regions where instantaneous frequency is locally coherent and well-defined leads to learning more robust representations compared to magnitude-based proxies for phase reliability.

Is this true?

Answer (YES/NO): NO